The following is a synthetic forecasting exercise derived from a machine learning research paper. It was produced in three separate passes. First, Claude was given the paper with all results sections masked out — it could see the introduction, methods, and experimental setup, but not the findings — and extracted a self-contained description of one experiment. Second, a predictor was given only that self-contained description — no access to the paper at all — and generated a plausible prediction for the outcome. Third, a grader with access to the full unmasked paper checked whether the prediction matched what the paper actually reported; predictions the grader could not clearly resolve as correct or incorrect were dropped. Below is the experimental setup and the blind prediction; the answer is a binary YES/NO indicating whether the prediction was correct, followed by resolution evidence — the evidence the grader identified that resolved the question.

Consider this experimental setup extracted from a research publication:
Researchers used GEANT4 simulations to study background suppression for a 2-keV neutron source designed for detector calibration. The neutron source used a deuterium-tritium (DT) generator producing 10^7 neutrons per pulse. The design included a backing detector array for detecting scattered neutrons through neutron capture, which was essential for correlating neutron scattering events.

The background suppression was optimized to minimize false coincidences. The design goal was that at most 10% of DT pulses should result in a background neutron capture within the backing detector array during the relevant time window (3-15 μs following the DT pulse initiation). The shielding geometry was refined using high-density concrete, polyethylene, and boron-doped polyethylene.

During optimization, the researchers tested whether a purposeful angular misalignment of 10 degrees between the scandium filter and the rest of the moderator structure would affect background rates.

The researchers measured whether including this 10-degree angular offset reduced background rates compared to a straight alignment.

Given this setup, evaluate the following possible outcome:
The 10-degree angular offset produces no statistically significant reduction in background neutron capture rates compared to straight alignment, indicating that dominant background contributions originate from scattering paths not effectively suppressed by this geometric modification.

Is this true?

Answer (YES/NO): NO